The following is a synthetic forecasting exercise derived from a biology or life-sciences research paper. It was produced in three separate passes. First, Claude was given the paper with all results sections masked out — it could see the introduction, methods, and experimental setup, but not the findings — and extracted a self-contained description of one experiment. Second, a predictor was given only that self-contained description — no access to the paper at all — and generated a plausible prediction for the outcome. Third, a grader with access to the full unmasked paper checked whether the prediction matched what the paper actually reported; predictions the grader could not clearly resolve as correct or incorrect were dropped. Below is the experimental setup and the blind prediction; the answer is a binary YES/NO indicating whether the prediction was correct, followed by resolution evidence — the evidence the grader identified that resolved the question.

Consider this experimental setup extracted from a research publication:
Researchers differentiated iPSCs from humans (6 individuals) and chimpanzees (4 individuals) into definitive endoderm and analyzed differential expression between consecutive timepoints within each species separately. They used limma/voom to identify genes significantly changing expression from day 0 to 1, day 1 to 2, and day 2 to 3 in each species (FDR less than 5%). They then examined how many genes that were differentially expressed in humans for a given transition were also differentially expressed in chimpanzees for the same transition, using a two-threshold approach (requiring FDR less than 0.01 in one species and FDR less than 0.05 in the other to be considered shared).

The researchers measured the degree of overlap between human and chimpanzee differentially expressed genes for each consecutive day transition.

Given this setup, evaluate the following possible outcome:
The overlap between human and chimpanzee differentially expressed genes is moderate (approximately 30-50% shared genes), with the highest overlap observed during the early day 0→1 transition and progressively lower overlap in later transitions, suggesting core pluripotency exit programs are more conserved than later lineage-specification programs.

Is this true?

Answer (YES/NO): NO